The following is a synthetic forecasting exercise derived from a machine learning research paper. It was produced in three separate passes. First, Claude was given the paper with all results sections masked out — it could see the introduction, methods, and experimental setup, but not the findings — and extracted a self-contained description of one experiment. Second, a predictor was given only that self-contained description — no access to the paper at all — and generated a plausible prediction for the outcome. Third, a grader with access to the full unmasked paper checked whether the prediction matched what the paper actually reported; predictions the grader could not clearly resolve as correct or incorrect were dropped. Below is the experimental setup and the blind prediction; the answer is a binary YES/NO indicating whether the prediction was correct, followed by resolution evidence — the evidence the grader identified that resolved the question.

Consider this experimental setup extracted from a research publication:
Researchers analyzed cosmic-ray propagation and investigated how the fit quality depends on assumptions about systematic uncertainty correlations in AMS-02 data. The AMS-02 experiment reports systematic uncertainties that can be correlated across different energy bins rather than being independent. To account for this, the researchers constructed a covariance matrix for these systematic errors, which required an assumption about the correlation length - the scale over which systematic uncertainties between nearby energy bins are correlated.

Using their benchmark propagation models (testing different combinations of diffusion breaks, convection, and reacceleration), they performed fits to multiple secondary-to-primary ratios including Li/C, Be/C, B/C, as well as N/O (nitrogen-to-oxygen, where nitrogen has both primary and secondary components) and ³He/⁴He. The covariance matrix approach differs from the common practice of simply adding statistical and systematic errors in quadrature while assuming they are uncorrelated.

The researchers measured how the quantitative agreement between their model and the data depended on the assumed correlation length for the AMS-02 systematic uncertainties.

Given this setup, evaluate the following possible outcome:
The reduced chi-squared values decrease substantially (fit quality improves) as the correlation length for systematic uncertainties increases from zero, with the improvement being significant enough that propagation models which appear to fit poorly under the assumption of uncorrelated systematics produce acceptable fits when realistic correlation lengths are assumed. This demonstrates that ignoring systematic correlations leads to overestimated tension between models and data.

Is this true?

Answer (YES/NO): NO